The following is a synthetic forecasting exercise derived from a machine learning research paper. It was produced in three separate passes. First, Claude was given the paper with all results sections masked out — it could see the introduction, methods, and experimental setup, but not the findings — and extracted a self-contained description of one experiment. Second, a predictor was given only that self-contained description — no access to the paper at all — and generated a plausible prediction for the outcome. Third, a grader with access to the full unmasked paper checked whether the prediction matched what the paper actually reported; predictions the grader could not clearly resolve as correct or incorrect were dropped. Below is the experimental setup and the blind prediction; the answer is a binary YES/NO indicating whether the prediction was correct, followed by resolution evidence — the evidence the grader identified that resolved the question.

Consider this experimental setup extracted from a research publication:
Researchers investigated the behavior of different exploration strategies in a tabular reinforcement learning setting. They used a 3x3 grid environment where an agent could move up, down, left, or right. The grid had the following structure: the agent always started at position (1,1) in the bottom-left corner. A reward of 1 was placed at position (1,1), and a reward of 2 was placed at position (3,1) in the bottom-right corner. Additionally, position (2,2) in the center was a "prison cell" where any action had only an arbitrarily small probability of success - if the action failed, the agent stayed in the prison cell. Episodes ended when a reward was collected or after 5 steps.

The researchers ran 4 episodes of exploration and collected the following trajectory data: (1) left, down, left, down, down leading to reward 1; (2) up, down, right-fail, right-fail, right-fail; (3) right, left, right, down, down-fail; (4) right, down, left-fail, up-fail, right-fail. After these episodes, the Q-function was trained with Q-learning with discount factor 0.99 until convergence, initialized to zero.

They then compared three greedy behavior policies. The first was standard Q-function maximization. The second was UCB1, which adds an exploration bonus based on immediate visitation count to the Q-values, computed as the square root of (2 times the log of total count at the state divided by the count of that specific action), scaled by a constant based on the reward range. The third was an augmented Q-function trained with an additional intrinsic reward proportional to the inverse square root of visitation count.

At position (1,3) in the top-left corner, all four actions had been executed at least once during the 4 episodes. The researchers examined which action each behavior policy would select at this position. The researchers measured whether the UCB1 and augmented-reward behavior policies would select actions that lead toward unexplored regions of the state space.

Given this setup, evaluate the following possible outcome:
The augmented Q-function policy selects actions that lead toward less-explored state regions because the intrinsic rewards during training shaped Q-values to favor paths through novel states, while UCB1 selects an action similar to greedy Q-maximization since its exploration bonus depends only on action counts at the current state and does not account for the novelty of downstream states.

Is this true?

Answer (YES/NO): NO